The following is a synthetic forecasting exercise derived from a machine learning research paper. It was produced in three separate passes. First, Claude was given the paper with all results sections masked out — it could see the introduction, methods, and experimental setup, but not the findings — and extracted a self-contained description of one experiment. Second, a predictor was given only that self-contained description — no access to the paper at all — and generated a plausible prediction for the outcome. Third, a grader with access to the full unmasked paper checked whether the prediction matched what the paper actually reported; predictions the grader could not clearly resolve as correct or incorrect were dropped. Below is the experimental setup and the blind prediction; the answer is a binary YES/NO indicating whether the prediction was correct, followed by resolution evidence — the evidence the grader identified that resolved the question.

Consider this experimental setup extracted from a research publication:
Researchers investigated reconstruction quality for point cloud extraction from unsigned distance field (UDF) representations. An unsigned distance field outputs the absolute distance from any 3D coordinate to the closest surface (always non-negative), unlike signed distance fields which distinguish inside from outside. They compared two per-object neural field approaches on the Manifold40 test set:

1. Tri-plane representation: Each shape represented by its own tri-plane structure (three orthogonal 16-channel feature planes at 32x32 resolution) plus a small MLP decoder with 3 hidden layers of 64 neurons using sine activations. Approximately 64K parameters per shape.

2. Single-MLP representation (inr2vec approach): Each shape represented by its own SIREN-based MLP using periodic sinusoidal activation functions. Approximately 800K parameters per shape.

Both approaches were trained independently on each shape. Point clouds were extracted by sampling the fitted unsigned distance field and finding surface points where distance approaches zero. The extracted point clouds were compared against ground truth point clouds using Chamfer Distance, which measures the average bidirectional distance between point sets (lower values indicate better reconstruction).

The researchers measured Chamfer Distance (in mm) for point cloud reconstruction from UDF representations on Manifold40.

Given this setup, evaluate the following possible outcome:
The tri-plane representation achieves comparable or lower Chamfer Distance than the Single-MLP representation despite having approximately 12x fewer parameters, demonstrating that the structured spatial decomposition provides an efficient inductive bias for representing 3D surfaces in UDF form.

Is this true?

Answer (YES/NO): YES